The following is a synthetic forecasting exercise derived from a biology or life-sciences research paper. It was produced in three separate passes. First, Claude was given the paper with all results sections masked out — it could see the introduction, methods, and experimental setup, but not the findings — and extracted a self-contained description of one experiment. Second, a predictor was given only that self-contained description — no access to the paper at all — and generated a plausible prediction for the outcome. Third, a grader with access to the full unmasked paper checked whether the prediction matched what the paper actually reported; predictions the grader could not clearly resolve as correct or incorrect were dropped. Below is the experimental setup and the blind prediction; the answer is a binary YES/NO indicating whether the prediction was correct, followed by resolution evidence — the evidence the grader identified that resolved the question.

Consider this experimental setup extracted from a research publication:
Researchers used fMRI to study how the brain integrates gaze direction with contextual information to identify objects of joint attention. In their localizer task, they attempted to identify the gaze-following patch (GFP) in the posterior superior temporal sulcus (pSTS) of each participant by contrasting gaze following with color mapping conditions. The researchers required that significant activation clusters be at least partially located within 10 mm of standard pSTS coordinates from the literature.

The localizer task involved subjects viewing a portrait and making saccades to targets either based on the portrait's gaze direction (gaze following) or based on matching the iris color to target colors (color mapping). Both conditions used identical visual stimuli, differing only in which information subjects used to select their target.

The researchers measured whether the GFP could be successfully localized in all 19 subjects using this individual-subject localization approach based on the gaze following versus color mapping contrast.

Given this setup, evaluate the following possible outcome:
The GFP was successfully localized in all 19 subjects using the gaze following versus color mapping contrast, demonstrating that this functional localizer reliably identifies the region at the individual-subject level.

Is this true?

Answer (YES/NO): NO